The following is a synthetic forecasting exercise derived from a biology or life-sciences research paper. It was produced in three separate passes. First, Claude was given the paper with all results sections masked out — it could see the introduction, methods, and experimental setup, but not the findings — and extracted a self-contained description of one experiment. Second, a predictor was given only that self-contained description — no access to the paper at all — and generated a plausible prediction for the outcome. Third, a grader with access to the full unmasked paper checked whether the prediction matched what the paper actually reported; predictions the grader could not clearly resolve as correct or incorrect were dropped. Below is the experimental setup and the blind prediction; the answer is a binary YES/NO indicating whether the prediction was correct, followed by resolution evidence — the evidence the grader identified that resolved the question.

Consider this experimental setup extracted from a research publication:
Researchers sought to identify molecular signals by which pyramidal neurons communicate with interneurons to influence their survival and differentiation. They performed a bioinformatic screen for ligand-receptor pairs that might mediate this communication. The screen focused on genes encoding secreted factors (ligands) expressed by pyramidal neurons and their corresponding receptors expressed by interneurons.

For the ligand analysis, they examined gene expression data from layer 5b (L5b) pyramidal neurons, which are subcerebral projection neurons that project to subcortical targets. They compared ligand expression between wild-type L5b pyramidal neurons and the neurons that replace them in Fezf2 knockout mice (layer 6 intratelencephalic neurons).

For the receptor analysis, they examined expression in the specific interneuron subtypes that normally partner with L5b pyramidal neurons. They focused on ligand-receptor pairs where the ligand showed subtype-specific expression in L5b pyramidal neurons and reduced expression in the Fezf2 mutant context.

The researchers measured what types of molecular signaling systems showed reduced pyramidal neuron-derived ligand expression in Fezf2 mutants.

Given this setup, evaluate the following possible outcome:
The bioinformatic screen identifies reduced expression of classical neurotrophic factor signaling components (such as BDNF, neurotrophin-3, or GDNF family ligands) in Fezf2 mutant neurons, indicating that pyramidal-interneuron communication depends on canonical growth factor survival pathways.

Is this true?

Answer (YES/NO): NO